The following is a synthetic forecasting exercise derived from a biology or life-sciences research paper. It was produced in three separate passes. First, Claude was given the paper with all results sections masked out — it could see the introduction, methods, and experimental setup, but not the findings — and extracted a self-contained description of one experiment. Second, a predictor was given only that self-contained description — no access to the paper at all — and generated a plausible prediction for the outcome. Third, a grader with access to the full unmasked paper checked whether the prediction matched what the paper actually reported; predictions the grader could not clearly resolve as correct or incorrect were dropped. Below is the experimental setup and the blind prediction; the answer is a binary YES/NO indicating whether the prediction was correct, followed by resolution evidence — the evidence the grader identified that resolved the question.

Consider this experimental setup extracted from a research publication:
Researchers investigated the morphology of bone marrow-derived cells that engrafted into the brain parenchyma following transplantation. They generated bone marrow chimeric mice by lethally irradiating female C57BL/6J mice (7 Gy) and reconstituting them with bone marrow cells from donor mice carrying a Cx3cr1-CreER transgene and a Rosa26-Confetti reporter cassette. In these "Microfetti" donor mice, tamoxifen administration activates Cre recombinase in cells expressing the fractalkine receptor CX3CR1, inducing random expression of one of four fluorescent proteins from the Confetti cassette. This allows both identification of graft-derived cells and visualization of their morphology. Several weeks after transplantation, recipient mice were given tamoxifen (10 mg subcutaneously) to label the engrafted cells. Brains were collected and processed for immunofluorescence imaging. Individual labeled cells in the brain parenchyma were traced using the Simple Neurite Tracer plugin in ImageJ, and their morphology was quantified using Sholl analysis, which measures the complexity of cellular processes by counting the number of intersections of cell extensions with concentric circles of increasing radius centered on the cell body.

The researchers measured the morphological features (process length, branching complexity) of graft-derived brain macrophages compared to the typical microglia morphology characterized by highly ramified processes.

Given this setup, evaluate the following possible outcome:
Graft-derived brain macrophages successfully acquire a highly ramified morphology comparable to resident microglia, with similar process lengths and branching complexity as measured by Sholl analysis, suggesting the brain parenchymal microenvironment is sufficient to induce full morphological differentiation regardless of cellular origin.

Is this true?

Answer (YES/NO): YES